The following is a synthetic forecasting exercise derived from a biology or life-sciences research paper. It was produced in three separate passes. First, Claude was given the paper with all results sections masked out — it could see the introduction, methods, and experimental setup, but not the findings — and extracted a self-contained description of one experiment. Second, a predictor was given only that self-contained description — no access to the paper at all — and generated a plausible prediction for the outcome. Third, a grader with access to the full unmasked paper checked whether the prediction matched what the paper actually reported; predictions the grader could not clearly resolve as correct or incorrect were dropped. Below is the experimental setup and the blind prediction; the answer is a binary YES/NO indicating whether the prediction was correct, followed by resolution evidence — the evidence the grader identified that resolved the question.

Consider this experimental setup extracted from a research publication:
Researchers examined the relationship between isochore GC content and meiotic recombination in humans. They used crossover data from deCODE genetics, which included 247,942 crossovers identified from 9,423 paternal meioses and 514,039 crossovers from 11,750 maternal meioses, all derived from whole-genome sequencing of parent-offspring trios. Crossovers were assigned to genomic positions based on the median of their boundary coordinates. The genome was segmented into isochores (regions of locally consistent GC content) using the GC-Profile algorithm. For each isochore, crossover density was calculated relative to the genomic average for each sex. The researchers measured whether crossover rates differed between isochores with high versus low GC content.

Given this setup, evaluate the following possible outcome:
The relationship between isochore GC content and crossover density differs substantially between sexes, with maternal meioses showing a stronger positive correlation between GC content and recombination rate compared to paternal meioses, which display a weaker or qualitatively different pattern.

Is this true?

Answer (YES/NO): NO